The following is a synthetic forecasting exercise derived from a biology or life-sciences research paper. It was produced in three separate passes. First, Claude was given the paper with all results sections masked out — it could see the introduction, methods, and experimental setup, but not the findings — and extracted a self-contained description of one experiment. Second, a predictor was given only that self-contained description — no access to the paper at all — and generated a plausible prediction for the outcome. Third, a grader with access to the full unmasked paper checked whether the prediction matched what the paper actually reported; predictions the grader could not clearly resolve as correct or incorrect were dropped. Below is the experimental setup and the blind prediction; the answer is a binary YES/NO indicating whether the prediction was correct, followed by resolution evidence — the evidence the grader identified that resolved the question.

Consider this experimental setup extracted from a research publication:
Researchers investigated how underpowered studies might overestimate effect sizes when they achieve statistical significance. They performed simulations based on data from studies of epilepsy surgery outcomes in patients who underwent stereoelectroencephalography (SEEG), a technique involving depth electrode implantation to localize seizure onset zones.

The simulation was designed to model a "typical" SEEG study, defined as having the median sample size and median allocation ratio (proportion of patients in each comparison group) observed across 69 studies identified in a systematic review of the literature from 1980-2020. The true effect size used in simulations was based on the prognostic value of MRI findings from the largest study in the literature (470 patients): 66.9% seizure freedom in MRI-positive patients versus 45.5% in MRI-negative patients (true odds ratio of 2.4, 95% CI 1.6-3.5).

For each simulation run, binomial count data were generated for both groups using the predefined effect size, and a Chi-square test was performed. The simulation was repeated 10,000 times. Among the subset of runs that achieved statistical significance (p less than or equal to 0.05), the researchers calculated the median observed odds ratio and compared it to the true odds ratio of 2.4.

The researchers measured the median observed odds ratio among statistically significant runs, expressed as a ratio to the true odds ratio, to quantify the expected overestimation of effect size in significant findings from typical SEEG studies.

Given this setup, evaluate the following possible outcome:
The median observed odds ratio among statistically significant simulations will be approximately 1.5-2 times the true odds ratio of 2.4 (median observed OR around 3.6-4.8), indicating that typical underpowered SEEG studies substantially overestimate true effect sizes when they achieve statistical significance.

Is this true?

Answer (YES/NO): NO